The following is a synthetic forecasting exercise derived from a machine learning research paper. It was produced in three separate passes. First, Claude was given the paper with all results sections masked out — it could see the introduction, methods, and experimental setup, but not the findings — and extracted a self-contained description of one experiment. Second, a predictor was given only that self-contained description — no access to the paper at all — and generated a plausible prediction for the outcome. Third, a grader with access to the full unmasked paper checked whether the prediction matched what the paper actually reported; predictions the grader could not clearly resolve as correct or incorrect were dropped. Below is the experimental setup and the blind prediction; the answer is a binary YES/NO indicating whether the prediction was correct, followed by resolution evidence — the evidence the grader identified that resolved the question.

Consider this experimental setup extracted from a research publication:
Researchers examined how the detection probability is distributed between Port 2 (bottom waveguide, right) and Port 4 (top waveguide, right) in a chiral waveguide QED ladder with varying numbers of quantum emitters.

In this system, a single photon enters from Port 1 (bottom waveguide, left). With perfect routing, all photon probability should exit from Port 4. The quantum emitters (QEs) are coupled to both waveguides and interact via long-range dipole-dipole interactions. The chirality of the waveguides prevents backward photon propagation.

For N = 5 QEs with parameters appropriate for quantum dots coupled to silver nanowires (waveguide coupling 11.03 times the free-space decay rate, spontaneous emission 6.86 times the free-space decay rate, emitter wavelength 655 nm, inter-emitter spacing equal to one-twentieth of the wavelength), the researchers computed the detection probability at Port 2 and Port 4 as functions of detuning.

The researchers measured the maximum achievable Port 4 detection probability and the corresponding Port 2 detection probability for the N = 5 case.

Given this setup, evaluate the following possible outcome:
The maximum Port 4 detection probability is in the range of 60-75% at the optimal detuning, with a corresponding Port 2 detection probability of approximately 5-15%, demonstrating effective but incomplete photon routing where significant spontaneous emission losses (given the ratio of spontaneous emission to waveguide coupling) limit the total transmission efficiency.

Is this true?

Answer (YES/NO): NO